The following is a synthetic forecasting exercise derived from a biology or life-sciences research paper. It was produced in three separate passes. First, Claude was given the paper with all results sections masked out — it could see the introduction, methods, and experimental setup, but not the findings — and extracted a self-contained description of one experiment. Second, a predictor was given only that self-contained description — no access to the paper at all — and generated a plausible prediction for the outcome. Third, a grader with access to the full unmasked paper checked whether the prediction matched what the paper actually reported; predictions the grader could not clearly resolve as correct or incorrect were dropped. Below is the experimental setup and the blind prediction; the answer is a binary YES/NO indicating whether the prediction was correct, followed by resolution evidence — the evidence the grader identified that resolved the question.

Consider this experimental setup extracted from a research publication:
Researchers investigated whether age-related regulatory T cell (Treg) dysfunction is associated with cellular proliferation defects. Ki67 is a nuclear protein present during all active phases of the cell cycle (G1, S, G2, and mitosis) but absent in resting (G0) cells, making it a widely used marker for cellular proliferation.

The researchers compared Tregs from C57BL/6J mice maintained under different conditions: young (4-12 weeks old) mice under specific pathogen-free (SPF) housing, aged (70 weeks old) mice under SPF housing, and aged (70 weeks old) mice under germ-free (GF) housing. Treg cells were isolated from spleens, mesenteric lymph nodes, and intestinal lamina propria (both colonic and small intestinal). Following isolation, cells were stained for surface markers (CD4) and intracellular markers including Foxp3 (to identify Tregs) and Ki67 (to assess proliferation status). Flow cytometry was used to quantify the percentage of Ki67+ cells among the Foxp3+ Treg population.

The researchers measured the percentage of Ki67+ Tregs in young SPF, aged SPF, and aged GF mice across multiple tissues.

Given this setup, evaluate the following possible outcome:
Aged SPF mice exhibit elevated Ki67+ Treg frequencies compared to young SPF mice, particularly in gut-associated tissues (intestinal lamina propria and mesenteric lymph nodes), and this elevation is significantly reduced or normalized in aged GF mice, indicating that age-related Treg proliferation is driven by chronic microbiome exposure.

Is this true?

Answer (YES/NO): NO